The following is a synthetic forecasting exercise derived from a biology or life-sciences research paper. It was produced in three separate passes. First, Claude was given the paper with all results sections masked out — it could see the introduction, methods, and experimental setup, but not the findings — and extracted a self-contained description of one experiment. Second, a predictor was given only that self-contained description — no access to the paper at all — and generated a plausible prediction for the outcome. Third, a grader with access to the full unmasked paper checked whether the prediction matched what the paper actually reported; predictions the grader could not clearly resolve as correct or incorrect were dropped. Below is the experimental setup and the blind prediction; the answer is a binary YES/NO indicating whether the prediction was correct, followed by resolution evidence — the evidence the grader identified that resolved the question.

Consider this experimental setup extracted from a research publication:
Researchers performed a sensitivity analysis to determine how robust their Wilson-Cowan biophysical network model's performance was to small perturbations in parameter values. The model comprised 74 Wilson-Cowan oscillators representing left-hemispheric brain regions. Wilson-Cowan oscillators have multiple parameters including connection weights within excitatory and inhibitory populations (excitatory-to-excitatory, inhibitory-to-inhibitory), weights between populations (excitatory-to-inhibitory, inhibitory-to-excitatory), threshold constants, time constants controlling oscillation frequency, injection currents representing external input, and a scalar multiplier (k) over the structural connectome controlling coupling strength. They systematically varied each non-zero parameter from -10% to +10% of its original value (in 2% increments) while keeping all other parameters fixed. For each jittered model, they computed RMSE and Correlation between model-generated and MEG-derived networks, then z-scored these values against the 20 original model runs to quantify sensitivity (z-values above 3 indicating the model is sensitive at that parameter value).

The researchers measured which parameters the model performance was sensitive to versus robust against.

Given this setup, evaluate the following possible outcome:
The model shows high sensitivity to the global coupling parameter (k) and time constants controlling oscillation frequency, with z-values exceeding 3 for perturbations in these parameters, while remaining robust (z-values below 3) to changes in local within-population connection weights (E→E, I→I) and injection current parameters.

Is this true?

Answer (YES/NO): NO